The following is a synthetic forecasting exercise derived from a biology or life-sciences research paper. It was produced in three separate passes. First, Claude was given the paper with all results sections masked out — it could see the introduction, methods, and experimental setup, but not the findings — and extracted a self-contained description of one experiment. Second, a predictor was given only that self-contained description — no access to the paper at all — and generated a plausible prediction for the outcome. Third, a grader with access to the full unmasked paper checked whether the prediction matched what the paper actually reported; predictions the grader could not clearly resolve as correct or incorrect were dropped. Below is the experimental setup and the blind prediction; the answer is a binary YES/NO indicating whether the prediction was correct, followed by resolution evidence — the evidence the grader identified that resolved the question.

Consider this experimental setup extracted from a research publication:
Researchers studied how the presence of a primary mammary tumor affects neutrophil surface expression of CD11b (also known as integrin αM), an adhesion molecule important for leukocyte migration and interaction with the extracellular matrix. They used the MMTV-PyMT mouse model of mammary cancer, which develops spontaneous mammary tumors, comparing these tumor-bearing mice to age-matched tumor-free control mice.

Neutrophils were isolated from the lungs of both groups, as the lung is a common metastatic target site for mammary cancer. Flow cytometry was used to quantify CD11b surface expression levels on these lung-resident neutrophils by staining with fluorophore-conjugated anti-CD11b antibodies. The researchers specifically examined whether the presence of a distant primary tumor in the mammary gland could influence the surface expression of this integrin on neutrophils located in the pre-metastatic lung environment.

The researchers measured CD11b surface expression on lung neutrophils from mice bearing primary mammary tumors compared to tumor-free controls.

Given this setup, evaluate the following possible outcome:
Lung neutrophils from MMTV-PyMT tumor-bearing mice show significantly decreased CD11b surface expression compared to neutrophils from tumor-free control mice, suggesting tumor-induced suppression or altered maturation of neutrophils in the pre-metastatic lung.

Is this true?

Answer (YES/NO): NO